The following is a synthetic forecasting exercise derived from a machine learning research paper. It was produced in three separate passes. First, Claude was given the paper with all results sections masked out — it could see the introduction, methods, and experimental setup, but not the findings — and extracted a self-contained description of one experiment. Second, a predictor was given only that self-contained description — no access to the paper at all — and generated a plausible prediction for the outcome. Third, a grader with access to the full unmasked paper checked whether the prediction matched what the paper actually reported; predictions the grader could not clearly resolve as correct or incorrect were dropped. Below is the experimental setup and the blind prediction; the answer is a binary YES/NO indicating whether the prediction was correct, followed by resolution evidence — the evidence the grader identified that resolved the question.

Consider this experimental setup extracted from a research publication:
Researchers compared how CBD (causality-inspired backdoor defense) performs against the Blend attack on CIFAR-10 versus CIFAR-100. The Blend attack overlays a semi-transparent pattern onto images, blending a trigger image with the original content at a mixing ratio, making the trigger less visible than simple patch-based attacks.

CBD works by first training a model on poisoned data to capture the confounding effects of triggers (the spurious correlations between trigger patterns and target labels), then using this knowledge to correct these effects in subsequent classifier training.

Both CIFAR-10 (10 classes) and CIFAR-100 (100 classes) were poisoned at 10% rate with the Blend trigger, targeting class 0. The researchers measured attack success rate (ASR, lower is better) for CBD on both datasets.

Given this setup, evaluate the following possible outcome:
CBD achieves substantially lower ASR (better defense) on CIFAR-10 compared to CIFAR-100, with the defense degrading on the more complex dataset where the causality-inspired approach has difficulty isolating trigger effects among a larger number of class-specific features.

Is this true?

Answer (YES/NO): NO